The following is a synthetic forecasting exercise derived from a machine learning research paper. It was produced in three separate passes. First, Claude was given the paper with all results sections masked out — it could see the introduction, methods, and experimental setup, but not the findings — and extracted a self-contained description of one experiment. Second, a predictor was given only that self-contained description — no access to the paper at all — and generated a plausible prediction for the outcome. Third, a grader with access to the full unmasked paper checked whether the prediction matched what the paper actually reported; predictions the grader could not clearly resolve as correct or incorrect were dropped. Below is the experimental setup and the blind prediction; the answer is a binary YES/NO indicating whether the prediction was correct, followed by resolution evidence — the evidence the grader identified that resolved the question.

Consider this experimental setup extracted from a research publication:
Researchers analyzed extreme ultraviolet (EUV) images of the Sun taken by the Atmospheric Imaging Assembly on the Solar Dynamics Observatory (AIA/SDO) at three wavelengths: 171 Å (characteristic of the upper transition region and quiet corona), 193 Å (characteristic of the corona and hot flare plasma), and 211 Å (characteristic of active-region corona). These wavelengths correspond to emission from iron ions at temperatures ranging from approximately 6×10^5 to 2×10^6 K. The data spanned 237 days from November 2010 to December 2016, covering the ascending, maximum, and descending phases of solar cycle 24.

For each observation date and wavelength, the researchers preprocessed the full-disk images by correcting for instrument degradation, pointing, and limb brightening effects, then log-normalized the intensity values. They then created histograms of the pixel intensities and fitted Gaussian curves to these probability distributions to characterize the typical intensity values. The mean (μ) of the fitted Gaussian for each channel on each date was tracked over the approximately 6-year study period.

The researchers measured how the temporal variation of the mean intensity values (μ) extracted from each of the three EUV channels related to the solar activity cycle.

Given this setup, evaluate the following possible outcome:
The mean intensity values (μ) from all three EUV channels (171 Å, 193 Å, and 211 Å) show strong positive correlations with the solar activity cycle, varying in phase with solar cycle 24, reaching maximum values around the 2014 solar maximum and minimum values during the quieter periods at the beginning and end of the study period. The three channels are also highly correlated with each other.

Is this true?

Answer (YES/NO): NO